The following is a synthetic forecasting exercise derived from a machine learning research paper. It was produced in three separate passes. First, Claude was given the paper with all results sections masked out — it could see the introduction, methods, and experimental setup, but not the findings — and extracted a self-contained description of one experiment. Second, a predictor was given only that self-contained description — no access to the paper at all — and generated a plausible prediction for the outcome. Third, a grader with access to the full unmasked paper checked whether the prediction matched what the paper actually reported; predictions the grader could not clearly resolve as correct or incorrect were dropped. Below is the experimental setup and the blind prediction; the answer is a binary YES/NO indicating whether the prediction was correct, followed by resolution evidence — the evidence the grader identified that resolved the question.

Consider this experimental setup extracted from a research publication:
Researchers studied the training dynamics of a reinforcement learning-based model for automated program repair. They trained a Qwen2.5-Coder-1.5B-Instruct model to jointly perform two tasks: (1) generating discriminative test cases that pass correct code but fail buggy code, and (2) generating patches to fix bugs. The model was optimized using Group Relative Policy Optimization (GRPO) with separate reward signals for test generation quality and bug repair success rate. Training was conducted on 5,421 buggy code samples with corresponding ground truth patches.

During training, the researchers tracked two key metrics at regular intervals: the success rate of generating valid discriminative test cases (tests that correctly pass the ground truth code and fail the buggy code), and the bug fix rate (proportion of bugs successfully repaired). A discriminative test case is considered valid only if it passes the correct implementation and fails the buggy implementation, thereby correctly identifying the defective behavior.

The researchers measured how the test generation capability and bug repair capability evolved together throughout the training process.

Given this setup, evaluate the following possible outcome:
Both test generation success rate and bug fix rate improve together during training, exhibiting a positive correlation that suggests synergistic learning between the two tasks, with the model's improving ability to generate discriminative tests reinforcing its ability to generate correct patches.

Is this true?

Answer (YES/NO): YES